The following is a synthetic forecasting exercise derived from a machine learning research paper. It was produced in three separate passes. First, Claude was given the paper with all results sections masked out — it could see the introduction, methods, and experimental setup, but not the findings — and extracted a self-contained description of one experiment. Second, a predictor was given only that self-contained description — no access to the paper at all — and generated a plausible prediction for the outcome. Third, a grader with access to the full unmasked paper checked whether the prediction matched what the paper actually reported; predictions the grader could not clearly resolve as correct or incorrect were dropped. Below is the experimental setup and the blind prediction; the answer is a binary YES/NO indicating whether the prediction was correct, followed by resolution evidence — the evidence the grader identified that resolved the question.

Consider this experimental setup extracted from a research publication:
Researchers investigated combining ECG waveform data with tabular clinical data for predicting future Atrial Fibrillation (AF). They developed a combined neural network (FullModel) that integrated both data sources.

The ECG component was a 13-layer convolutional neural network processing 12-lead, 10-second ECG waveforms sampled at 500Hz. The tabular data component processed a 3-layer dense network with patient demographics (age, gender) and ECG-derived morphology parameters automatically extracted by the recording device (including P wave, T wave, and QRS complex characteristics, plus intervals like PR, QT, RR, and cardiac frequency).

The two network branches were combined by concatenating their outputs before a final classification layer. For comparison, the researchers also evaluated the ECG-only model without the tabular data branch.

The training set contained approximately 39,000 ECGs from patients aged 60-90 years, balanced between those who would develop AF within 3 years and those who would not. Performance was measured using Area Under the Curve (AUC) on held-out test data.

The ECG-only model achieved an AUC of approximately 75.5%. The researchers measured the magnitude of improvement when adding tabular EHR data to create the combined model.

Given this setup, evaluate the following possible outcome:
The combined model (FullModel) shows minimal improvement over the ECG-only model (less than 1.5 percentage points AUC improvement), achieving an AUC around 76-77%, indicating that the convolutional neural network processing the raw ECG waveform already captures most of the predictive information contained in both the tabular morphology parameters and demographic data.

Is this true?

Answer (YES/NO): NO